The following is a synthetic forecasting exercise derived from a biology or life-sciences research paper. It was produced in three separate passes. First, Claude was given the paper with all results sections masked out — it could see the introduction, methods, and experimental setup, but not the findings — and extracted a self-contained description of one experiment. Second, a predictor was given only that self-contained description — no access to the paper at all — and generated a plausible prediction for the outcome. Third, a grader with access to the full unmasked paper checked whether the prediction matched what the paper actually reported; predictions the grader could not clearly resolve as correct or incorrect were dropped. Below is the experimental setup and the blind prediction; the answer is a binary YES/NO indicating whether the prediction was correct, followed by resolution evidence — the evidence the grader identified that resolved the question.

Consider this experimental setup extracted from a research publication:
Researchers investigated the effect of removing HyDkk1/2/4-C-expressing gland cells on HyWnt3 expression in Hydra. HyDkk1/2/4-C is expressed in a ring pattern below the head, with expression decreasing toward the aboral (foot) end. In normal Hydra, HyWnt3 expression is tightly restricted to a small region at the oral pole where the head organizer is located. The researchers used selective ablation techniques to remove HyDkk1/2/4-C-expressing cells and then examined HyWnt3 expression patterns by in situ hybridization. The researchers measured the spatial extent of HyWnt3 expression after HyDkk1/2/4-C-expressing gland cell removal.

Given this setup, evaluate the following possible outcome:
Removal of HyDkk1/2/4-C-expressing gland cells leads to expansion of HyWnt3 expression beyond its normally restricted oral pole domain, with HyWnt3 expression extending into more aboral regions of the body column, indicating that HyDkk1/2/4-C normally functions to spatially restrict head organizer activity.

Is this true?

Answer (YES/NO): YES